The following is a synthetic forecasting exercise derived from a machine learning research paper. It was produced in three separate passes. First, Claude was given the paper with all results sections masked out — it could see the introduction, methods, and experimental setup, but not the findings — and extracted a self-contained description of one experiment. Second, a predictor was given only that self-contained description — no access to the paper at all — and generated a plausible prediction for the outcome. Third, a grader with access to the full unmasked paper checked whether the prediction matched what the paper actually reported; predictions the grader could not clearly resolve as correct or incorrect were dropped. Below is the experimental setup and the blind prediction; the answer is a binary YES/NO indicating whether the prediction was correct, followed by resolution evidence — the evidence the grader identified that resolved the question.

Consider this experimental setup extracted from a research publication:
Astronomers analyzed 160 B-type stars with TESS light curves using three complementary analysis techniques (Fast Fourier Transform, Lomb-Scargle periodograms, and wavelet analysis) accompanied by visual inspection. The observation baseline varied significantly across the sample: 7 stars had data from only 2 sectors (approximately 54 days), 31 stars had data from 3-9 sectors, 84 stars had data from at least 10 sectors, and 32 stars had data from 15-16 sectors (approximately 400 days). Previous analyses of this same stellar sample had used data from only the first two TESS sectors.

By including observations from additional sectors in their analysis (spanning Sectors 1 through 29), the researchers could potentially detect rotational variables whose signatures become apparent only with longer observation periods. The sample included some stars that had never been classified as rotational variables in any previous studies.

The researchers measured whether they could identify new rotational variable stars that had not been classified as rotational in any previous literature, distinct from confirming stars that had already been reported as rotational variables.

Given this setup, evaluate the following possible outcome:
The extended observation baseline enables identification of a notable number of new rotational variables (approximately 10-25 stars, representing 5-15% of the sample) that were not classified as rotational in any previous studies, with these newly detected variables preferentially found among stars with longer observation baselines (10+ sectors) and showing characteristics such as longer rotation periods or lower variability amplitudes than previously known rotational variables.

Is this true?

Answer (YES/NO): NO